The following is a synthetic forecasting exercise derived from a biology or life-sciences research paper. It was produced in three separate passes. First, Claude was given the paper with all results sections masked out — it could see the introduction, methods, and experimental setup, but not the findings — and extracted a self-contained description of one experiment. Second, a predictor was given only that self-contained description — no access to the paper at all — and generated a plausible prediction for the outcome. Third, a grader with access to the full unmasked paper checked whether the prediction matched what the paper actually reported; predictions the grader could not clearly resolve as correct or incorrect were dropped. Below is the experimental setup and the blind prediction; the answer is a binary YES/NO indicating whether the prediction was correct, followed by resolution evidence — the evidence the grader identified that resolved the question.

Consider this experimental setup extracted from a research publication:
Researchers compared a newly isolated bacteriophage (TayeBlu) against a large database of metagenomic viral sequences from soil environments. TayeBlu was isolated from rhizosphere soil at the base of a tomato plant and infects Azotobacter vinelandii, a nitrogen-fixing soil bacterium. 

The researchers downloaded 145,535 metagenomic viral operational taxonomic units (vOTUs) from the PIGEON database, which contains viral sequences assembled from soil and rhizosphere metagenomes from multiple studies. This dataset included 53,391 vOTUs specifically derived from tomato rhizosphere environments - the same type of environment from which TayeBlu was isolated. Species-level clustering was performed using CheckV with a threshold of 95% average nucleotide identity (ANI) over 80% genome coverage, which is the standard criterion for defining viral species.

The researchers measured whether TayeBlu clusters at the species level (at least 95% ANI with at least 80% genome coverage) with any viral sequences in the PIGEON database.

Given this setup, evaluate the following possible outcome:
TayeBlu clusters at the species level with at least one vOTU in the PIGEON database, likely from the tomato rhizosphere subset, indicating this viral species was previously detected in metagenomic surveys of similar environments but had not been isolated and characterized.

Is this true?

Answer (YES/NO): NO